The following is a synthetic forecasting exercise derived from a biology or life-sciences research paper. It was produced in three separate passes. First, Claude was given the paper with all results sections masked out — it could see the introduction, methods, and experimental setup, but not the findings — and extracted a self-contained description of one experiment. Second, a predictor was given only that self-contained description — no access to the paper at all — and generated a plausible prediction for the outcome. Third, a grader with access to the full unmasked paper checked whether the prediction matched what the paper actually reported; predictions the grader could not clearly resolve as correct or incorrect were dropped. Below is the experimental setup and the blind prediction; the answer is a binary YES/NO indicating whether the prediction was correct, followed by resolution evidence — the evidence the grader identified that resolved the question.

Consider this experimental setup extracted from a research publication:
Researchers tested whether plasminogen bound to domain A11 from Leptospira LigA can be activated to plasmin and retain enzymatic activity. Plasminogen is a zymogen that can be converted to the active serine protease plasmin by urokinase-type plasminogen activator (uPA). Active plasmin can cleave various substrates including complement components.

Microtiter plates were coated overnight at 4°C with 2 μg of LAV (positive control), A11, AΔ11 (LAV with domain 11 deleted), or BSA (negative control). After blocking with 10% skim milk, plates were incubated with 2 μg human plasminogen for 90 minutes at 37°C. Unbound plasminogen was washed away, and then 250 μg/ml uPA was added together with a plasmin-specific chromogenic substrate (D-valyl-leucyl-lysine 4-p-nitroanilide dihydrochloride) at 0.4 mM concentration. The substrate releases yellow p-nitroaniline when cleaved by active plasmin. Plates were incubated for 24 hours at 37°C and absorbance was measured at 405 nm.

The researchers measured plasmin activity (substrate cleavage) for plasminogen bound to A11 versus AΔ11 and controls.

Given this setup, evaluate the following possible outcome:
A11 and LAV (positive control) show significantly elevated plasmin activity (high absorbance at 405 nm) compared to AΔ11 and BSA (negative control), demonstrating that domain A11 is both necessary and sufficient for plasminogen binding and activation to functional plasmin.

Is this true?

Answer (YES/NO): YES